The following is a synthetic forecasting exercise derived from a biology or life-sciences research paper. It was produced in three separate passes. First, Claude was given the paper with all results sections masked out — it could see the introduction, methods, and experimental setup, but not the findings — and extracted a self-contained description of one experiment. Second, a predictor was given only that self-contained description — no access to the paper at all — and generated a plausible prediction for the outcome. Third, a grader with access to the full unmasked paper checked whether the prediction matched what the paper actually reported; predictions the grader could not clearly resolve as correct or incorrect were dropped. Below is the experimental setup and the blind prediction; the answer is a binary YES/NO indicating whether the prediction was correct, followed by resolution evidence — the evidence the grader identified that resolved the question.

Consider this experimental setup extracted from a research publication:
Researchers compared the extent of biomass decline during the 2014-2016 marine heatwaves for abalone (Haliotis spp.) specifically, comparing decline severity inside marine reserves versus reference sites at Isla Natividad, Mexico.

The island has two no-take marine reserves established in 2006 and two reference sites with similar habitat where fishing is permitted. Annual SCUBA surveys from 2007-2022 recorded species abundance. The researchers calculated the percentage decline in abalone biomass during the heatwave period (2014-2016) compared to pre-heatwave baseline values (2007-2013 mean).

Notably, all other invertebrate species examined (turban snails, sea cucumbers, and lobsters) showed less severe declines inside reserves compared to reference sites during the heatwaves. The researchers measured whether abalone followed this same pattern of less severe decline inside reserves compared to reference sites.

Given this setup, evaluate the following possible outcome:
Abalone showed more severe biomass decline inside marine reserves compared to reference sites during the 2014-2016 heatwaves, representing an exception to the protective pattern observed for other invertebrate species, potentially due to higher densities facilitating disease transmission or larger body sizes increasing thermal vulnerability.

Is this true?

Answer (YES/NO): YES